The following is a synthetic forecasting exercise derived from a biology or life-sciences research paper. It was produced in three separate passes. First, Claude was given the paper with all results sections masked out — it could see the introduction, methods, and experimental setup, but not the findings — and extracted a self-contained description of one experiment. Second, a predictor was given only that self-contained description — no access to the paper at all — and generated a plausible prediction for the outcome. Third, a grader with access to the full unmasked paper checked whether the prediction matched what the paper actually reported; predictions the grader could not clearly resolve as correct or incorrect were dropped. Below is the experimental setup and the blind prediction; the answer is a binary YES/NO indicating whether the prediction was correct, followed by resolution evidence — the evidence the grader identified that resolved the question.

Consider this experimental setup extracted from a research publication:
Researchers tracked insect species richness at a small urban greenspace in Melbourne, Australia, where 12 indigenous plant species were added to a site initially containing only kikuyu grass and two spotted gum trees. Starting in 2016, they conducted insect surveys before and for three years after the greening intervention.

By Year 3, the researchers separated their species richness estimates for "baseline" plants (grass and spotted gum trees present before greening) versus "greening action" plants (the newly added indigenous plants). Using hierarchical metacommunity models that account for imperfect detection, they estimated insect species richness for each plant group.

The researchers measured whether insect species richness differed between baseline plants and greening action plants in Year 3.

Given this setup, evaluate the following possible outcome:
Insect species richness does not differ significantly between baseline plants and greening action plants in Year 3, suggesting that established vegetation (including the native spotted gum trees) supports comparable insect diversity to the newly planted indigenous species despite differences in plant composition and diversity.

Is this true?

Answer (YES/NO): NO